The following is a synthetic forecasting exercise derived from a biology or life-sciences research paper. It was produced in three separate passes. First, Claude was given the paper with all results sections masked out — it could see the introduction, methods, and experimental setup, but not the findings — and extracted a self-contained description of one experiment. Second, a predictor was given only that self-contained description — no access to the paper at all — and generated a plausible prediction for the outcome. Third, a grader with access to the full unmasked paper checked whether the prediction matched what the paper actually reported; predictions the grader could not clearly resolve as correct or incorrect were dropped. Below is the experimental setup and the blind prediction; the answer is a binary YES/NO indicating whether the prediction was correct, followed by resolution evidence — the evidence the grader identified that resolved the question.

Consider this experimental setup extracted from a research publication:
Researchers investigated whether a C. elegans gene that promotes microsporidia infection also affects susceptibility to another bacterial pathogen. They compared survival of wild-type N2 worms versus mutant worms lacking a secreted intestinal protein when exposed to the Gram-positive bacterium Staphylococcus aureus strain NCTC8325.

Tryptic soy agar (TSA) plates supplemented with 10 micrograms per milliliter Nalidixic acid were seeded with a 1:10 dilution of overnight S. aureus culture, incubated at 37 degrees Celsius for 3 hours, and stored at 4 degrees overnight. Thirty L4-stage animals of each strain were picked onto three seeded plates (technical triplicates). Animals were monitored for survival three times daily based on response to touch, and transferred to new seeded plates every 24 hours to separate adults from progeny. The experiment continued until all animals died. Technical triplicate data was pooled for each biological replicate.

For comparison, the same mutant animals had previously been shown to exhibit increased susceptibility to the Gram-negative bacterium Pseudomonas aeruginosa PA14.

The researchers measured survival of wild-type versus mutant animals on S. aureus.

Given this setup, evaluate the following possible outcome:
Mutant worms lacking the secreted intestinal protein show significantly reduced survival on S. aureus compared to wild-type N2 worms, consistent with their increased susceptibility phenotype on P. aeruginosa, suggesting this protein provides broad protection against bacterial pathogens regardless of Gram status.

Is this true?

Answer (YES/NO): NO